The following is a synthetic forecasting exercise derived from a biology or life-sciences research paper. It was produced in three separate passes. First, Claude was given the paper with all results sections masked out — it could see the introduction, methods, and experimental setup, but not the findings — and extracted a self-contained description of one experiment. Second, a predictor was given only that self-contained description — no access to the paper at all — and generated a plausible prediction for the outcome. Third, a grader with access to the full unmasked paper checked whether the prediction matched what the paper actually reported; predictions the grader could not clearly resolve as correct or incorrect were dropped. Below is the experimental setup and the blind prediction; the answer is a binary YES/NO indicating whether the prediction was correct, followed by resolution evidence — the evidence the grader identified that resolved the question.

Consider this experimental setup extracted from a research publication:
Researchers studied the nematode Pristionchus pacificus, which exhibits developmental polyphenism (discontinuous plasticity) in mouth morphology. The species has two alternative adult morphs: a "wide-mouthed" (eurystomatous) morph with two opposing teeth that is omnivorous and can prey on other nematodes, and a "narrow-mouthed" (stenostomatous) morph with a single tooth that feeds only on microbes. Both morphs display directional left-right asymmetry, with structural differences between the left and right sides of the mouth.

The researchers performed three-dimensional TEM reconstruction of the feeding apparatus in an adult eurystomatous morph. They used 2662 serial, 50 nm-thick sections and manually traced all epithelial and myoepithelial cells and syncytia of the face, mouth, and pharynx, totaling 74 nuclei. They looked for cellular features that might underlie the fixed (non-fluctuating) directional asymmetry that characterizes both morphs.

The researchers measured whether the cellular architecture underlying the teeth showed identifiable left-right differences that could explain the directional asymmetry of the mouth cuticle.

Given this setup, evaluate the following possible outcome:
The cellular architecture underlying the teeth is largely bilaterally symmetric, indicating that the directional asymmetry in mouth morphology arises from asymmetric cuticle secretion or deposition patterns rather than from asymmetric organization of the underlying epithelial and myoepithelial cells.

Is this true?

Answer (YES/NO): NO